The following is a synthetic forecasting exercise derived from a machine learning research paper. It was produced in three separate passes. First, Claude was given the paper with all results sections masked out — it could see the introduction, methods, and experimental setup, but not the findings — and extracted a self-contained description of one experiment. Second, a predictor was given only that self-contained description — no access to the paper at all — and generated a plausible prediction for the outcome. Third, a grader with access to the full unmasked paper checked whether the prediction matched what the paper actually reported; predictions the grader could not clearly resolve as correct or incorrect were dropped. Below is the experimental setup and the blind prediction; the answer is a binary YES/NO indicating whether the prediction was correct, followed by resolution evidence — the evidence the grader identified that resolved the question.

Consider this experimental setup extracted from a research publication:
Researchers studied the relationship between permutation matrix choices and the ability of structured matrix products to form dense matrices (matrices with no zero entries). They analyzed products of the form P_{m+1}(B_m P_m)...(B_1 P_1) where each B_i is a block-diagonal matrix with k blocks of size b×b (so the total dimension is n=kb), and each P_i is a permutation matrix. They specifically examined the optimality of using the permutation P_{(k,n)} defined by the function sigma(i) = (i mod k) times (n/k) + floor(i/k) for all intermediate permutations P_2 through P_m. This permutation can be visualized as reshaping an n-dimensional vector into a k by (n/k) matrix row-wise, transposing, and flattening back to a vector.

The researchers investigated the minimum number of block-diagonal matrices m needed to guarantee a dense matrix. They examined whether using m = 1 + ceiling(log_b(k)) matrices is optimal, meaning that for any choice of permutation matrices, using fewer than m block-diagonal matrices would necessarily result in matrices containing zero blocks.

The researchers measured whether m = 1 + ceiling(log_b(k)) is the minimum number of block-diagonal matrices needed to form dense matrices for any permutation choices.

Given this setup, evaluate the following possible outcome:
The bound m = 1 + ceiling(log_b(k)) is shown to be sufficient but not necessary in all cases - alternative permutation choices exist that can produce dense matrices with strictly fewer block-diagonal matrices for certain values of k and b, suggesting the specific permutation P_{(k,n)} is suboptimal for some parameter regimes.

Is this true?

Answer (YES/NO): NO